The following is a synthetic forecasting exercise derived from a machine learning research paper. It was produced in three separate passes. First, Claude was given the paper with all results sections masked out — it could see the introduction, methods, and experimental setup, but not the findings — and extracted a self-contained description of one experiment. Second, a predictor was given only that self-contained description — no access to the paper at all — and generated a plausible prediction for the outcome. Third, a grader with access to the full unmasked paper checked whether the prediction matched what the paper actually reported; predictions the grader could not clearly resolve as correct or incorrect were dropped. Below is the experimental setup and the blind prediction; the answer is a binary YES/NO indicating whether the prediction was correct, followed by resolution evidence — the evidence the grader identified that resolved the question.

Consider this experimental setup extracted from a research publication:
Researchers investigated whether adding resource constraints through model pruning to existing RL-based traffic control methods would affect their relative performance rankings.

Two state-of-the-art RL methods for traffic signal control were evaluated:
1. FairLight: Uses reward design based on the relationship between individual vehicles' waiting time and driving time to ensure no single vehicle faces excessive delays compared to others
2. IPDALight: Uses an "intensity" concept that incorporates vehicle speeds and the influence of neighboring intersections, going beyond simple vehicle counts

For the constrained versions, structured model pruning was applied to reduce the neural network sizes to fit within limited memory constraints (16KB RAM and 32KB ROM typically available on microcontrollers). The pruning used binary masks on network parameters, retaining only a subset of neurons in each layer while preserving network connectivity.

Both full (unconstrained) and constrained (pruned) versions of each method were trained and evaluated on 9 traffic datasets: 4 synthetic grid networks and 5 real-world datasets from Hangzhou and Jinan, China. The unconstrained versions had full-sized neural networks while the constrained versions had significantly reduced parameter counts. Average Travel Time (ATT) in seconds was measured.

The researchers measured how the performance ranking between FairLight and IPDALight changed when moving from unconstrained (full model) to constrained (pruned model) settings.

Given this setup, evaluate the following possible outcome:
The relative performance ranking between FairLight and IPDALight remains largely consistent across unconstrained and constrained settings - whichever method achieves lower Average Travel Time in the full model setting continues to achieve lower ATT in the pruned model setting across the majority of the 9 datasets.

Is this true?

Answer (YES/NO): YES